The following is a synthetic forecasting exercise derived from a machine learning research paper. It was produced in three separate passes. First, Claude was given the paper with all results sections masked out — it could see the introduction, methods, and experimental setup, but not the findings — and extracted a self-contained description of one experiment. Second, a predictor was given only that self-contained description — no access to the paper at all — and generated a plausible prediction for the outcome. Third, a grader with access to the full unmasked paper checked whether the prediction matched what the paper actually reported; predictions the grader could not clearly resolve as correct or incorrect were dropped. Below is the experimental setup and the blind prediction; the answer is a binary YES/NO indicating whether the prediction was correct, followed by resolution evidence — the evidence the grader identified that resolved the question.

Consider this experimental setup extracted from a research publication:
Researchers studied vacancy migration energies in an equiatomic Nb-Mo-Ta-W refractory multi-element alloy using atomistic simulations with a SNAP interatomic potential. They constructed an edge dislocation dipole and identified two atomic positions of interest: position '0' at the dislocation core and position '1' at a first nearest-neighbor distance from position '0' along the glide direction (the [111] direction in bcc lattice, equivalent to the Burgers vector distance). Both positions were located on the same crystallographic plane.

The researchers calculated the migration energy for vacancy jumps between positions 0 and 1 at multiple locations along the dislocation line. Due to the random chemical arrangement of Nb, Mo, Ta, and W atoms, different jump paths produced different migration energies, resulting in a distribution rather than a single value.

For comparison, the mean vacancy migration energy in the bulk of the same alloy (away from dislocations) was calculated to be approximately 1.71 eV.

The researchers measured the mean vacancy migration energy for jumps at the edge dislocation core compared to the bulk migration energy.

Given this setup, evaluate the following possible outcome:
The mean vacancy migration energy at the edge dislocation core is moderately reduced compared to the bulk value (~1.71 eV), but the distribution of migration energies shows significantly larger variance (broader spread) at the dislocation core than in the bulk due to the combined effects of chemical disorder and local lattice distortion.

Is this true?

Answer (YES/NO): NO